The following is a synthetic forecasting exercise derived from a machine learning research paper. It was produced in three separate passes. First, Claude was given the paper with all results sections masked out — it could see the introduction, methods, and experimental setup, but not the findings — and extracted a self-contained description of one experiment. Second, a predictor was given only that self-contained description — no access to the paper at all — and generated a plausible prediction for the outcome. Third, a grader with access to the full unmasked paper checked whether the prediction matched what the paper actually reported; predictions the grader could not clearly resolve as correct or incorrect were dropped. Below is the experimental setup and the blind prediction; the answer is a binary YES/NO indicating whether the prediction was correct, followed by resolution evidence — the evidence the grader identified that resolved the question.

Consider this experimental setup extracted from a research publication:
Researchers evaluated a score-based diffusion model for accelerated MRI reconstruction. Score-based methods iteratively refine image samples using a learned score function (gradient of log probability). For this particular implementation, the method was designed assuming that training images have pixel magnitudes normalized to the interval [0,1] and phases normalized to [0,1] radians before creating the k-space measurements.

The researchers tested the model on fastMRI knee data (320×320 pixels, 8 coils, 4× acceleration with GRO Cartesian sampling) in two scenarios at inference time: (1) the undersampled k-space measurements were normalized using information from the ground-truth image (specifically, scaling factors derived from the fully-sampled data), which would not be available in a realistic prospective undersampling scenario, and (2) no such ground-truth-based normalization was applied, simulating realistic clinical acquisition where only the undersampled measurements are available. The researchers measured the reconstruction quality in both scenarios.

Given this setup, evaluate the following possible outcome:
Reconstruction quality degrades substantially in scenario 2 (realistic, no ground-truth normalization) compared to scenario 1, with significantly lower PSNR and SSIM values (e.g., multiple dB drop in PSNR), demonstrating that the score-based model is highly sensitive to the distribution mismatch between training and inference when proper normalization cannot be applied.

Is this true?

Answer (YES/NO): YES